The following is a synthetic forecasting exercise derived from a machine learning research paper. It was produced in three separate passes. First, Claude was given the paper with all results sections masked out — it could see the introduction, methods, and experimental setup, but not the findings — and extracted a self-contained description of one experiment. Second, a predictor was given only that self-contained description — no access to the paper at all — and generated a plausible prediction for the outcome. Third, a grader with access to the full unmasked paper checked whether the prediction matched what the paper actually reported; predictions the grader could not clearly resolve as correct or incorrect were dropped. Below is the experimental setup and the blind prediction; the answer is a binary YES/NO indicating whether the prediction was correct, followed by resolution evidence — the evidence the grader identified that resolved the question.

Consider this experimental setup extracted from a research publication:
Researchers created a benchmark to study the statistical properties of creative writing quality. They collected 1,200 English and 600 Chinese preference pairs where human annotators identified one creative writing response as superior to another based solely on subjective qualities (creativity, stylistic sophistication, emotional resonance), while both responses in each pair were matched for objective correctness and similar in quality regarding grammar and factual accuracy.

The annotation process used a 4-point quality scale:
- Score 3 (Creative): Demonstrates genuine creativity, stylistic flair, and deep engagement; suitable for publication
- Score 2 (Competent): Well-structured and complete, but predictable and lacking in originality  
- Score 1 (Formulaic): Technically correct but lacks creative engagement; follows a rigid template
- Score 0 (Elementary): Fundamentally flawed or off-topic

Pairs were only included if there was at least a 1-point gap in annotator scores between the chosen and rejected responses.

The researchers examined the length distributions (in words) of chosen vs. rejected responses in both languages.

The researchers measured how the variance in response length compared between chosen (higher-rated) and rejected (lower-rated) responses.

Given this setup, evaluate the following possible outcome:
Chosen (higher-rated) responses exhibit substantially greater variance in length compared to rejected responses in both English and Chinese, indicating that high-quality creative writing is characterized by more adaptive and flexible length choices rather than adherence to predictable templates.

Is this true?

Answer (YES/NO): YES